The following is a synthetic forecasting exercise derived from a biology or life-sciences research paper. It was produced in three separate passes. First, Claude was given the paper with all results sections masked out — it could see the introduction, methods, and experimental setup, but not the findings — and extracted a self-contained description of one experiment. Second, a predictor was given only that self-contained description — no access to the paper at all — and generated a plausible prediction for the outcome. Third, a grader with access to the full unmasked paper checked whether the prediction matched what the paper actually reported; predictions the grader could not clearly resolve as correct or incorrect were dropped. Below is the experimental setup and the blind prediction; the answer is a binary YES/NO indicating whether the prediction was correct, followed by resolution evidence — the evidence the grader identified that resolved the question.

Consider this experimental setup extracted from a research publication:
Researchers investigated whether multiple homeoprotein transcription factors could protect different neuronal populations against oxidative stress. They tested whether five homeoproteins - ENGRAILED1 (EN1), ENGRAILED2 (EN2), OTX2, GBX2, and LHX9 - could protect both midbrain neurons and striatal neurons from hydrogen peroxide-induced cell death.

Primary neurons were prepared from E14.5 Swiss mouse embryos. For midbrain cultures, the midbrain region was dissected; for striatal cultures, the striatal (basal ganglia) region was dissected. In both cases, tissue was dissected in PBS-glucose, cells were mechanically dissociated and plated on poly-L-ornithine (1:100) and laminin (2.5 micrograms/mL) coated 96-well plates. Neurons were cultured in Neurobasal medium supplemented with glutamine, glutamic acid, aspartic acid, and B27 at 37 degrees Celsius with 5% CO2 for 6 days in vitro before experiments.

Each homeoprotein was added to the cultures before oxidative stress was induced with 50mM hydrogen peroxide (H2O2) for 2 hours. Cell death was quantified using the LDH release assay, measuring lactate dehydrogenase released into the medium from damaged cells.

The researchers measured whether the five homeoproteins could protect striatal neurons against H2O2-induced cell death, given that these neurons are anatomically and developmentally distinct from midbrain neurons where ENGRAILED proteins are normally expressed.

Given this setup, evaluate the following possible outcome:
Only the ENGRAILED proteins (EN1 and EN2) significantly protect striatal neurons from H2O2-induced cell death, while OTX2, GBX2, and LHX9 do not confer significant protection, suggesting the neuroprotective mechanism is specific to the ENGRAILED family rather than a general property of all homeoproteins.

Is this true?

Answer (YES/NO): NO